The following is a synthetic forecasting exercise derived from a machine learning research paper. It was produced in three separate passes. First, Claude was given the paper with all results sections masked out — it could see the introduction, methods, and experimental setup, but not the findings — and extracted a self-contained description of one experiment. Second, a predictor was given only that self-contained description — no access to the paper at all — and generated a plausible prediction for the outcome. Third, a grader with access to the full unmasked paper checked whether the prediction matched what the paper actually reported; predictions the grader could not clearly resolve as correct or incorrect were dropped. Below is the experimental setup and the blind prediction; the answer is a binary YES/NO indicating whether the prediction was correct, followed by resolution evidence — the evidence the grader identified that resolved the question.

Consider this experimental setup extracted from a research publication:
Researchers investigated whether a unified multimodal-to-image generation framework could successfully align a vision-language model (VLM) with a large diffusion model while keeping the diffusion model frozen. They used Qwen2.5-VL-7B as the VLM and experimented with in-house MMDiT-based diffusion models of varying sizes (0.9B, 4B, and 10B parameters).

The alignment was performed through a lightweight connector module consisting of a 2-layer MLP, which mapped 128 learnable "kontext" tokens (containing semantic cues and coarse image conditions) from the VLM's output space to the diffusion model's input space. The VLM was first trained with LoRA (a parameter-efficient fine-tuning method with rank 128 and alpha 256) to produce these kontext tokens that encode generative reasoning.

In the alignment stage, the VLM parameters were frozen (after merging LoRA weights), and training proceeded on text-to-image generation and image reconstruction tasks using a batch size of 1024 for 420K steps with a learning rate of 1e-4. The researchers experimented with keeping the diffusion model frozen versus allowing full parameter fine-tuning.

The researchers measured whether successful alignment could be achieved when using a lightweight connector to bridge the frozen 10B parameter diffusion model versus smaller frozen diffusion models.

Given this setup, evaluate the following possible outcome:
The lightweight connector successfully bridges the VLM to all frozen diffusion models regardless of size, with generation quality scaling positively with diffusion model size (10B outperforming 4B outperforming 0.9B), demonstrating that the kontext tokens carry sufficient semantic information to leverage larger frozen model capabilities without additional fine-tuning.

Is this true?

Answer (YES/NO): NO